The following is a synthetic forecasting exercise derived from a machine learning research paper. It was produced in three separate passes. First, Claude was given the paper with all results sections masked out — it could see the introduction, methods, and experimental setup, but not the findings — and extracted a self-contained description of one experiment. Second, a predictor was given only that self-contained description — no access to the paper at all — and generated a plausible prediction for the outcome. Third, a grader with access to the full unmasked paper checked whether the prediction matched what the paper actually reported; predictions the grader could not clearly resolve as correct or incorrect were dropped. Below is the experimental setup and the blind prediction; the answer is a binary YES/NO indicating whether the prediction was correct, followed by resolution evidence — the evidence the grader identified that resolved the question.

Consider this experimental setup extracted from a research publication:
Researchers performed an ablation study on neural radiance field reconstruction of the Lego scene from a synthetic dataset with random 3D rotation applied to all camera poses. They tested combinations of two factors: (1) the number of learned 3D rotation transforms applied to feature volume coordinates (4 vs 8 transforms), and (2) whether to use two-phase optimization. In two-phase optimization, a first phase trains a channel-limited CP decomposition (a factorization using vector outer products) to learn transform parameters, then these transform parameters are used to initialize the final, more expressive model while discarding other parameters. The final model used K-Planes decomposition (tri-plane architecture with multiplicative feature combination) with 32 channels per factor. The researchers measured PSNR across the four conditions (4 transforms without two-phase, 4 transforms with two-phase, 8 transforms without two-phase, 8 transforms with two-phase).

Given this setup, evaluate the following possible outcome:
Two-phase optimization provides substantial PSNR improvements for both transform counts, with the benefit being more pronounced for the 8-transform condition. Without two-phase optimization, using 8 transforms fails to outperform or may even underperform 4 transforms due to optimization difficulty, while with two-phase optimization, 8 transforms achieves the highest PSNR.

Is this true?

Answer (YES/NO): NO